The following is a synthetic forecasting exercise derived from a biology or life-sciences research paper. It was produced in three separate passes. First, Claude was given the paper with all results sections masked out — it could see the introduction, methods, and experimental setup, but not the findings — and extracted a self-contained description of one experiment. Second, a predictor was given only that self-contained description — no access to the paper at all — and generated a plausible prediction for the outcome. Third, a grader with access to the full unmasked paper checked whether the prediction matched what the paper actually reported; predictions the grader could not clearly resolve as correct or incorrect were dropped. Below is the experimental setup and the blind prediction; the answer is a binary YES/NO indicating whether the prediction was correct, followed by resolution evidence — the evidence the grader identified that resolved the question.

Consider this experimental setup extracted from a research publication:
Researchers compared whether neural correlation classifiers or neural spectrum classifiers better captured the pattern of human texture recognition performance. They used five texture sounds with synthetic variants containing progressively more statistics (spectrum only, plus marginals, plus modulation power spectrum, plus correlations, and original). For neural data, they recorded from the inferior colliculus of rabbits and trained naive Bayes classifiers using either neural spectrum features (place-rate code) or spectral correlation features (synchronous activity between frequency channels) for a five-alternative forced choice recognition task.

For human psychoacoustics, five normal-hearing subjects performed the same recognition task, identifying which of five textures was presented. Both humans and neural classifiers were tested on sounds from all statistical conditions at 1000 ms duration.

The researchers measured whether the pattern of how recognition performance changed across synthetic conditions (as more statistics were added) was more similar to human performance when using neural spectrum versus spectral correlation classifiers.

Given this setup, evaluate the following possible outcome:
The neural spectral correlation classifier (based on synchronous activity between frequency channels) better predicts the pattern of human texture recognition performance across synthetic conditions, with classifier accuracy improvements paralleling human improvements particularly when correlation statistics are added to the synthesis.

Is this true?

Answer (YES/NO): YES